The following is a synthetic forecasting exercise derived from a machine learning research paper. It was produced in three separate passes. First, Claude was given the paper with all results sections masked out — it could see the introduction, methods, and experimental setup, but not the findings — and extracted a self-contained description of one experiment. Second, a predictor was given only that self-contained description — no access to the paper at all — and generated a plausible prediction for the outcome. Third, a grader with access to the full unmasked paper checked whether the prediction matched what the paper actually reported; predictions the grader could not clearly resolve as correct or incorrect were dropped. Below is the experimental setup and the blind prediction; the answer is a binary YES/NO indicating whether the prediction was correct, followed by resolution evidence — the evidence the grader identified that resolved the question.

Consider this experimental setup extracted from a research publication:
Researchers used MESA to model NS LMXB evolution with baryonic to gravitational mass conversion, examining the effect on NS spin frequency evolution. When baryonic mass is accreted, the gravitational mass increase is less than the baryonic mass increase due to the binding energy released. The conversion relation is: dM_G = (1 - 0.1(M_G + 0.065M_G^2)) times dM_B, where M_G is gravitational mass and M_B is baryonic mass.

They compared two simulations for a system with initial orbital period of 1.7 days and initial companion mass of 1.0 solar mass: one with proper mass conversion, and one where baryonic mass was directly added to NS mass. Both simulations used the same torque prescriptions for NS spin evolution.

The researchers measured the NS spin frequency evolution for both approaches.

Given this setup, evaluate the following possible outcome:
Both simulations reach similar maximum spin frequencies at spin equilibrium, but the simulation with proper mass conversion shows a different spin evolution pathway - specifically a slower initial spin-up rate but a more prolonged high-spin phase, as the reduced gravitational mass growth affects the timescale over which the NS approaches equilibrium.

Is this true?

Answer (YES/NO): NO